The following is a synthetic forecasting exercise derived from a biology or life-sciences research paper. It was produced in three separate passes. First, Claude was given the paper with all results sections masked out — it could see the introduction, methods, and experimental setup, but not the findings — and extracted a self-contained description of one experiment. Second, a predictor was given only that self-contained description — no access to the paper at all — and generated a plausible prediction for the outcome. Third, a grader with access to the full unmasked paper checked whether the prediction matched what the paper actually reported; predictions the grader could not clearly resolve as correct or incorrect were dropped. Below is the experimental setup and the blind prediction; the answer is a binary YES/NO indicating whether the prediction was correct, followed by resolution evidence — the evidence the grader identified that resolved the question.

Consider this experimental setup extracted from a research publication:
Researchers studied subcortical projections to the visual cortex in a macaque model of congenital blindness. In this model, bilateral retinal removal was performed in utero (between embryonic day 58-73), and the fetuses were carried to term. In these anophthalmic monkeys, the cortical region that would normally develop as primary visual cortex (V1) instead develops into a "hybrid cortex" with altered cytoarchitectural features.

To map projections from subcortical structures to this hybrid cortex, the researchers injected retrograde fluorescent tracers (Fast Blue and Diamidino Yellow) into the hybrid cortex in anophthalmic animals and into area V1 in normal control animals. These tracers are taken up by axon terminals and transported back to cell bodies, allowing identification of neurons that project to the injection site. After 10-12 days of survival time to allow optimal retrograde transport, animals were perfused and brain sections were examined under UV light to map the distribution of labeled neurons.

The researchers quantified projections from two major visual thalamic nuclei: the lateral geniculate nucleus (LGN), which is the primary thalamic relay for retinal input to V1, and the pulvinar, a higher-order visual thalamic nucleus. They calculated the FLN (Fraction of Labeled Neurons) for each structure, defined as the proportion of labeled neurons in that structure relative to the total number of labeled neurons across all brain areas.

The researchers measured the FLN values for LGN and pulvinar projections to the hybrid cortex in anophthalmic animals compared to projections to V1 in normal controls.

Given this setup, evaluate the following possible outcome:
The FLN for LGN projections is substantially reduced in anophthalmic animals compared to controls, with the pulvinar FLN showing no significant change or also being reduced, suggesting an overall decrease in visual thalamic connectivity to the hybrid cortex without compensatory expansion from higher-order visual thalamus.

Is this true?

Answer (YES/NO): NO